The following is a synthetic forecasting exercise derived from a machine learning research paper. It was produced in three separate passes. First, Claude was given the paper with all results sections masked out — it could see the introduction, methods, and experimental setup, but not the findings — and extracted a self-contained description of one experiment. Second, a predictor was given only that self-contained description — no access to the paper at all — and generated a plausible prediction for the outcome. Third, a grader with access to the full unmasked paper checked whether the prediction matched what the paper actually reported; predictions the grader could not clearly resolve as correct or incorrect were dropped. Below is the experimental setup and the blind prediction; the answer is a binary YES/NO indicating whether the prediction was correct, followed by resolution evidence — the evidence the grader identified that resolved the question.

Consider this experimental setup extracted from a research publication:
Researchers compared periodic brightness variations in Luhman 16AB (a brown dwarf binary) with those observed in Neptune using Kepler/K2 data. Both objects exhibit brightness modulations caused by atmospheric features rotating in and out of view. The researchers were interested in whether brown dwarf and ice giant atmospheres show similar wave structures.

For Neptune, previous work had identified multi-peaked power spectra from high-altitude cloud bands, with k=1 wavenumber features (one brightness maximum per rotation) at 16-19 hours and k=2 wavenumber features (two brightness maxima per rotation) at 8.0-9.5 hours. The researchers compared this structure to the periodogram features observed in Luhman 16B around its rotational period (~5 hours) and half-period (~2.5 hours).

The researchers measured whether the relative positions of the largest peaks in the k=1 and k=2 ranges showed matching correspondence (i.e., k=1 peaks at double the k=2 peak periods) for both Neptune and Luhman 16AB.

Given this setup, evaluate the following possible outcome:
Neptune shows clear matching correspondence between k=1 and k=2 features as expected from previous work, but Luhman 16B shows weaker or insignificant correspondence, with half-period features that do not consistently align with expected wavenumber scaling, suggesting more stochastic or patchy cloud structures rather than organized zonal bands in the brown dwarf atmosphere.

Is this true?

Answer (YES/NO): NO